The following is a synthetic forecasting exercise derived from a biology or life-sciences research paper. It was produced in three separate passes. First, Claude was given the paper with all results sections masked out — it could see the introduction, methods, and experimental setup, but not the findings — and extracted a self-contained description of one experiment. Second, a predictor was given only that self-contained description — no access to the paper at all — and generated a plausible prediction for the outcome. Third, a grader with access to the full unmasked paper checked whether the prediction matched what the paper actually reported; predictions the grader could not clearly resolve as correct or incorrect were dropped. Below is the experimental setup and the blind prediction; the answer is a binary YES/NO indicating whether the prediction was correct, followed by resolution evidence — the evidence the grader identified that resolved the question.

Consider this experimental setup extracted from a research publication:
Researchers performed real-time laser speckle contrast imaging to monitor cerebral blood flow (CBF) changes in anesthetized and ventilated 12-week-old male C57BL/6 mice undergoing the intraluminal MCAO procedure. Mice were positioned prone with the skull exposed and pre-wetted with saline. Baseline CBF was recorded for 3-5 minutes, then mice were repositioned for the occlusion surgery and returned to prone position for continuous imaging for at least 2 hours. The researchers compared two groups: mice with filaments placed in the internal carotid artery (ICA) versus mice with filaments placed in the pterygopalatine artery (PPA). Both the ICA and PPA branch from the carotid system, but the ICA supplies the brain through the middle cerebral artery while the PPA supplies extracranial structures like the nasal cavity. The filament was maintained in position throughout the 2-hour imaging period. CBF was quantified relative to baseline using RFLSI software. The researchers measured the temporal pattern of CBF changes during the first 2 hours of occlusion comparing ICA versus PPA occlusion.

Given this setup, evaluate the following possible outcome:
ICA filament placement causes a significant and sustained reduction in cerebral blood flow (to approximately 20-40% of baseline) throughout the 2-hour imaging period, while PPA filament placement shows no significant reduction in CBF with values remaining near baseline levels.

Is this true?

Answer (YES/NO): NO